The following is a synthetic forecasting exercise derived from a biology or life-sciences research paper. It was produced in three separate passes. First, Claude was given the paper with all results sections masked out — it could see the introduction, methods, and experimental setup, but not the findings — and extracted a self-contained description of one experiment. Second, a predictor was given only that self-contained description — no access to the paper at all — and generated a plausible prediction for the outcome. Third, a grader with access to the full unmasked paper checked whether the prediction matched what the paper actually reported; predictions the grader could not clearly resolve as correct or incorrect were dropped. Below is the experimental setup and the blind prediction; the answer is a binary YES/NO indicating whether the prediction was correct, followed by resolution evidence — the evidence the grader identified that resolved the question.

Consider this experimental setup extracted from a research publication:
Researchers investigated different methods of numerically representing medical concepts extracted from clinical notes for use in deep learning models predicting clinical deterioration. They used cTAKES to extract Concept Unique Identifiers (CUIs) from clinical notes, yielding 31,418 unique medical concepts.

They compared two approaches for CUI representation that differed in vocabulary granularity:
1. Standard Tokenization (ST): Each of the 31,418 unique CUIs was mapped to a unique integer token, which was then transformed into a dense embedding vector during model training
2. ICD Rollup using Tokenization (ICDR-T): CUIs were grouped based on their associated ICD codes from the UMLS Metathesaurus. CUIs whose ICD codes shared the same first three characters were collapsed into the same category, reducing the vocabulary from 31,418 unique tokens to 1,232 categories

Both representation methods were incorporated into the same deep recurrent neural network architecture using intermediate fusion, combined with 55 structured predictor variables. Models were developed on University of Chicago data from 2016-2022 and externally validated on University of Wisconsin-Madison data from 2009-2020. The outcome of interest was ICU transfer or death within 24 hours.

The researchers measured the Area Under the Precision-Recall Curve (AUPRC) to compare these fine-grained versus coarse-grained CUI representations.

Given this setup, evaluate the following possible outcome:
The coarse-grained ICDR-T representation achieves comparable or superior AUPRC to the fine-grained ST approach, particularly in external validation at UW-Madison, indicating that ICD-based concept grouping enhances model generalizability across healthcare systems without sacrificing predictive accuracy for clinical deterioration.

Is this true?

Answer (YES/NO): YES